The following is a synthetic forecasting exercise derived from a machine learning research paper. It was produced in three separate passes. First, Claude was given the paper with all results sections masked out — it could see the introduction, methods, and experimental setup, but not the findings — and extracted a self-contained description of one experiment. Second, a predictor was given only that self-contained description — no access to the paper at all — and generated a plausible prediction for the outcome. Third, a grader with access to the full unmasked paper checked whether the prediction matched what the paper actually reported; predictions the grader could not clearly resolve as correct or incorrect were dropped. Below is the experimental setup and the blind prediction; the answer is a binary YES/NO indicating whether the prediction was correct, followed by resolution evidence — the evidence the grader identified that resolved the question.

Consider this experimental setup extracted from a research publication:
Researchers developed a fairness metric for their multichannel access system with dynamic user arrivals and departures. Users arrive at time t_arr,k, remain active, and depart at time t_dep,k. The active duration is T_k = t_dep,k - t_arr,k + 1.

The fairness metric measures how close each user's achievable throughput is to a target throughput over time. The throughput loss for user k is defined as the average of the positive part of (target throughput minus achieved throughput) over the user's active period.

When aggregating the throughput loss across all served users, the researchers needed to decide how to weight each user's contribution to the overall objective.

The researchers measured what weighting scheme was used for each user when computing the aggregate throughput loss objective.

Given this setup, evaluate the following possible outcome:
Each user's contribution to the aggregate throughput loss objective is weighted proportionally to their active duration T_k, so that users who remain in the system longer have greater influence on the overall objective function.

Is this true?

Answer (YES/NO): YES